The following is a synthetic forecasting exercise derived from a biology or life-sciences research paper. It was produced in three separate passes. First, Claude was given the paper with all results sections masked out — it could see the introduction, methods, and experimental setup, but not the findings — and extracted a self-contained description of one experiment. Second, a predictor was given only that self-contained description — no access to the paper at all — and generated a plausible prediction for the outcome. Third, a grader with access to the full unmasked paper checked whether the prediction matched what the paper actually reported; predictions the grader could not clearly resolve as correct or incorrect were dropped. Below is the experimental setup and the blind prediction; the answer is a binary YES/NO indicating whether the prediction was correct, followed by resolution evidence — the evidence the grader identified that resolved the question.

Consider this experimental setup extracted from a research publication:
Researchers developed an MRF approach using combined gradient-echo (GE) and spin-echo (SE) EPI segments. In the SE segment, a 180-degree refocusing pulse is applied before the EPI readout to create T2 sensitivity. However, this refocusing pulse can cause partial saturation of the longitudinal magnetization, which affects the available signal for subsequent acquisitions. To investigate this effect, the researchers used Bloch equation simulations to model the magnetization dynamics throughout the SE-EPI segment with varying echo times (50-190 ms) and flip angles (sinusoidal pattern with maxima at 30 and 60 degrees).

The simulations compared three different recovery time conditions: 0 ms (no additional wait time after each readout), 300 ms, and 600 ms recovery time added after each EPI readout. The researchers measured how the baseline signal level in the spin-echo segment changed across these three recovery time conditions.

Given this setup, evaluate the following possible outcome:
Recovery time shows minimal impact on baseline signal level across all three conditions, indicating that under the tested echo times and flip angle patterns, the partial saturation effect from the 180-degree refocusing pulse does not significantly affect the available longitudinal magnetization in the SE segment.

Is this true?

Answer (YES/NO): NO